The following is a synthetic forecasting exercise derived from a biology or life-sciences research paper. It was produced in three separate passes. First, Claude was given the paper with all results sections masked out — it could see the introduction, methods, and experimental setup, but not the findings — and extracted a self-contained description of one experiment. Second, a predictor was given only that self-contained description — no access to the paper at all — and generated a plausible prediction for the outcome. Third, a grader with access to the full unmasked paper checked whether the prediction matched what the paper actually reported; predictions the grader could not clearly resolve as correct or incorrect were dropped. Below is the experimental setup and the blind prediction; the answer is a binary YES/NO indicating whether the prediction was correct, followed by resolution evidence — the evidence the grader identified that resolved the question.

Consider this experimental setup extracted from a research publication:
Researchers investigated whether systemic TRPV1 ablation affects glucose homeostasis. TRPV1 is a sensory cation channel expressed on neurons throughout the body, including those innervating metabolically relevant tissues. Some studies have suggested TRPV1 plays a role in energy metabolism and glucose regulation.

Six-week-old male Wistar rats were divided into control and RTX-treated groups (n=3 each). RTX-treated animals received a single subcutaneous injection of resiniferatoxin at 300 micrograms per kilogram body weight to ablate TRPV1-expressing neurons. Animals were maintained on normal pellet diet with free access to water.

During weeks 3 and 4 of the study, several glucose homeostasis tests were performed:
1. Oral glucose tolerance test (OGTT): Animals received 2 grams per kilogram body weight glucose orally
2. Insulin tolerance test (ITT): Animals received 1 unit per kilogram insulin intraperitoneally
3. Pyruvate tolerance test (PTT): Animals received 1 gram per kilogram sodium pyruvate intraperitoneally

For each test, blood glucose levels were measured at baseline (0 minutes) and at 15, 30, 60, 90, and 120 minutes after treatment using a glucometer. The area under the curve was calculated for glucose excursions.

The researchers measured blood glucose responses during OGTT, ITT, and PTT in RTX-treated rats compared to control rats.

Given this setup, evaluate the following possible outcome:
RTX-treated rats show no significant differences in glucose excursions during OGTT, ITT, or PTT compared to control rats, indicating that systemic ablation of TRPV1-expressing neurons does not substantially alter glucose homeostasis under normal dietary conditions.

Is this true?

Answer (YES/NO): NO